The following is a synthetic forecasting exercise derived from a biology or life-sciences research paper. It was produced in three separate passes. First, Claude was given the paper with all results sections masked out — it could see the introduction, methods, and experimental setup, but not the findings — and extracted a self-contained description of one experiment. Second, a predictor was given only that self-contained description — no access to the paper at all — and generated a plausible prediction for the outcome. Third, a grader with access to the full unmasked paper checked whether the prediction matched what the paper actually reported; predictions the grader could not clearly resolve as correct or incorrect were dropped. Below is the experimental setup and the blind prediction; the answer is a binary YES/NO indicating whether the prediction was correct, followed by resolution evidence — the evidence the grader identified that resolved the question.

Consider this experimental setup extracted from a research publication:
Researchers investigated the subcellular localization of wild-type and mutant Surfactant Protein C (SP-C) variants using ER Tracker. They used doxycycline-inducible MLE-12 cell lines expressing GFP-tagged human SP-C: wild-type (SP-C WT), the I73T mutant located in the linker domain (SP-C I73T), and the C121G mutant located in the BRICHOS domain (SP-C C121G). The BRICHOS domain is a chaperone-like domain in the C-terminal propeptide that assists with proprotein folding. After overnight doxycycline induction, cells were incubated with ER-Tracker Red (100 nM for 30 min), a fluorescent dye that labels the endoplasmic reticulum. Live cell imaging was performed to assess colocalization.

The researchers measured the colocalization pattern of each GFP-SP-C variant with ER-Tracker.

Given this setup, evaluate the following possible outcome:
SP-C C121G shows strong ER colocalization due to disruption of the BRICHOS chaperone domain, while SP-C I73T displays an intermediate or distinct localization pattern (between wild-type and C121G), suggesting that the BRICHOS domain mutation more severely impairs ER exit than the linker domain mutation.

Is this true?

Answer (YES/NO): NO